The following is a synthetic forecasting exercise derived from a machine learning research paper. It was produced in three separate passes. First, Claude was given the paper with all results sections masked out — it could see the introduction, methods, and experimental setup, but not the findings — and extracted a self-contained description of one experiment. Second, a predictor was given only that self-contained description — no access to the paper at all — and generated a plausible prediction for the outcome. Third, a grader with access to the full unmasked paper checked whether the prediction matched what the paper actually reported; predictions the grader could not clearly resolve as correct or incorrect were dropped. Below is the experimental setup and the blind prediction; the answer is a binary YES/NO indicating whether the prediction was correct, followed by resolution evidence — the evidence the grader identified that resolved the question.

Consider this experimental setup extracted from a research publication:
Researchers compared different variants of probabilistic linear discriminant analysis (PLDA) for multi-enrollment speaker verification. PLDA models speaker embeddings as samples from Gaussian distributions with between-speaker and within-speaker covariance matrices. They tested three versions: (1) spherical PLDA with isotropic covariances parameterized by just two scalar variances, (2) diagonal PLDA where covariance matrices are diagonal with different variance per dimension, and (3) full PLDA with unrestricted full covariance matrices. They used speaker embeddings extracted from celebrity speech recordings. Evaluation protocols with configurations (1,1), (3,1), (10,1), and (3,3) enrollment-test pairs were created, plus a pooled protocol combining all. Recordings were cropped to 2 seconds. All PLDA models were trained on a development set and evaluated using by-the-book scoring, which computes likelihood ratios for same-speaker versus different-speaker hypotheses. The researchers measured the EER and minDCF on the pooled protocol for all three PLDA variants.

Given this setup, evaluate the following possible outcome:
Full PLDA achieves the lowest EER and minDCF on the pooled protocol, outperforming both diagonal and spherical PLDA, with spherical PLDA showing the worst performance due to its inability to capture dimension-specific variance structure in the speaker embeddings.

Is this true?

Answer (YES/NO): NO